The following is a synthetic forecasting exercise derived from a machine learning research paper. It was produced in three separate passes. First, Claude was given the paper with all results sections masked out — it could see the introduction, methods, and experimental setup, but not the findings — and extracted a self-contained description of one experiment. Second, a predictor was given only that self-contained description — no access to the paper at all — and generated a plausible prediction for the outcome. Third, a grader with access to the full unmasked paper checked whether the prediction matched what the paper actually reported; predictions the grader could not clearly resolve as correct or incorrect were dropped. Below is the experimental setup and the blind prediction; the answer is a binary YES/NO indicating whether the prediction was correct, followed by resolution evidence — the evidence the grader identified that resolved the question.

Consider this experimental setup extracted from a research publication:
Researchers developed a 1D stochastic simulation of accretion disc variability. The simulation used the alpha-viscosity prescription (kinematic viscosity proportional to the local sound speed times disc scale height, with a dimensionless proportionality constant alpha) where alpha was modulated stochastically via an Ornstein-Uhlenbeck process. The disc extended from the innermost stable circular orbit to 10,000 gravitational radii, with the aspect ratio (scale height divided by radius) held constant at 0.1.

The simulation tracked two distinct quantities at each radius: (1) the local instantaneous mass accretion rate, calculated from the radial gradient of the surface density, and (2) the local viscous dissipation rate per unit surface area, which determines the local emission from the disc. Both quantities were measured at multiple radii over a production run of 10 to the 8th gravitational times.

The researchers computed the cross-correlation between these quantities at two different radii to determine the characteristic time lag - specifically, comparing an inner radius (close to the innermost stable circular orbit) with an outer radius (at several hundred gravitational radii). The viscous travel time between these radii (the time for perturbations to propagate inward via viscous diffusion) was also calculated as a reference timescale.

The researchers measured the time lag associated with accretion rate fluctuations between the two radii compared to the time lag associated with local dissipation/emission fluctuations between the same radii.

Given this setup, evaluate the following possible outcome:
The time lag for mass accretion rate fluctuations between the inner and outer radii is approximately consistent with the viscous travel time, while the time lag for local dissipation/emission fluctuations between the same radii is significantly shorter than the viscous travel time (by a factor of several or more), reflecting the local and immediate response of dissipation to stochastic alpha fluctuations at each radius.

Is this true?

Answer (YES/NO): YES